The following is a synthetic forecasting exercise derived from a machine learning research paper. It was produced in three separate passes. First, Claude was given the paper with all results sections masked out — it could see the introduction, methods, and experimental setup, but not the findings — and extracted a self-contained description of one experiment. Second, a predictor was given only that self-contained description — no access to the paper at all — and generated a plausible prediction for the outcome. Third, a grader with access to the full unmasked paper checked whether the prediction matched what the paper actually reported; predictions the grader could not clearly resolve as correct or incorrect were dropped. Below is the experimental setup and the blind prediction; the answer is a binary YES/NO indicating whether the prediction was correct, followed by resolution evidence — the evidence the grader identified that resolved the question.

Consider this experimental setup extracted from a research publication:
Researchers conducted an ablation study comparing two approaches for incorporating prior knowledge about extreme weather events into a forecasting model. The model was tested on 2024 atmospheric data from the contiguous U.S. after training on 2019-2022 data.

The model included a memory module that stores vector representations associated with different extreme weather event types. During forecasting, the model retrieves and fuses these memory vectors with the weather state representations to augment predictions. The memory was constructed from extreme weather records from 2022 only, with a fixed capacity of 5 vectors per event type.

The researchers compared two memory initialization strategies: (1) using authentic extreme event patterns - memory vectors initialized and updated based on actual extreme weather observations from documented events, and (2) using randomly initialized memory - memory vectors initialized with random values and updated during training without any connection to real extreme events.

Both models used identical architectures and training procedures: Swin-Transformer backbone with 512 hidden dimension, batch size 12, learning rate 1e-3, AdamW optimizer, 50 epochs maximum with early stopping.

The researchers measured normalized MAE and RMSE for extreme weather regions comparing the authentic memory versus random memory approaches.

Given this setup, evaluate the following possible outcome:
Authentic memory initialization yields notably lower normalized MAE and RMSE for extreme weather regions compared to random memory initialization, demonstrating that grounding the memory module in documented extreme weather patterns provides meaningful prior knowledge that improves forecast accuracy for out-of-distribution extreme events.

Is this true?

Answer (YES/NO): YES